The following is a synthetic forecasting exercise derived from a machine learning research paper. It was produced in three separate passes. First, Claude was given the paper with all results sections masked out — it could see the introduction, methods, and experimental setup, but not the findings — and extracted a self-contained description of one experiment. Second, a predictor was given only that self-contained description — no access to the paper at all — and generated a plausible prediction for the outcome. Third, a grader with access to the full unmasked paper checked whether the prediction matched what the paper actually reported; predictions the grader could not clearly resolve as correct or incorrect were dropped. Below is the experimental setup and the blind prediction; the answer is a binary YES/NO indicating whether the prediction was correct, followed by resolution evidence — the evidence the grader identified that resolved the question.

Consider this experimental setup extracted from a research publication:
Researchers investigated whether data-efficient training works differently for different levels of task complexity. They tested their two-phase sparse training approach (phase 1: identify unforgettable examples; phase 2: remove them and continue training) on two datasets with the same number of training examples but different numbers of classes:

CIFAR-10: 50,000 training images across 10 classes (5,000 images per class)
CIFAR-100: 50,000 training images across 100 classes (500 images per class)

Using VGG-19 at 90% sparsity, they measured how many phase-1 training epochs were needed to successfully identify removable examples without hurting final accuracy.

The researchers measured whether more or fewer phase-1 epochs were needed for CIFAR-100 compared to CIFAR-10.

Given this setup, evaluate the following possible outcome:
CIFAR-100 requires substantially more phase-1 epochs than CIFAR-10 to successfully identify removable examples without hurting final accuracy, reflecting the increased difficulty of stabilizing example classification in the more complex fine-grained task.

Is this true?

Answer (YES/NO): YES